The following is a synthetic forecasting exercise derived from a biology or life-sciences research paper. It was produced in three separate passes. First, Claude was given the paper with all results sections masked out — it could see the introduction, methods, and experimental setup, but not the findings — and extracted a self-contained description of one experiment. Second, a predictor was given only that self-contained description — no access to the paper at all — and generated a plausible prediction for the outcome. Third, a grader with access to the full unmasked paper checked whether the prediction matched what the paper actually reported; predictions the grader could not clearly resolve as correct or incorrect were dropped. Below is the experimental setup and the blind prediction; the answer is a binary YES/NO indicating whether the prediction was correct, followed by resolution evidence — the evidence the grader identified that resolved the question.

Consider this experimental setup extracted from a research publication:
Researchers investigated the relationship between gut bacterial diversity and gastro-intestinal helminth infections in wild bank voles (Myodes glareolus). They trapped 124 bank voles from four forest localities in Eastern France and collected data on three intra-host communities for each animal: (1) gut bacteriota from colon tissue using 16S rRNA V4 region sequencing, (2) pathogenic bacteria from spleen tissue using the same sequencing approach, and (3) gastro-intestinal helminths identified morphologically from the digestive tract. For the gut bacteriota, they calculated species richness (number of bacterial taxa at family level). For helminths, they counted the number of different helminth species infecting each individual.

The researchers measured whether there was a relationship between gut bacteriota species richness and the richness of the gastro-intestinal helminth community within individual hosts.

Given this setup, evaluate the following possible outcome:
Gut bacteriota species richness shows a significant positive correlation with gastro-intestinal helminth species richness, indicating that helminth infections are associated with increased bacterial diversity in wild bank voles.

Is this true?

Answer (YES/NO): YES